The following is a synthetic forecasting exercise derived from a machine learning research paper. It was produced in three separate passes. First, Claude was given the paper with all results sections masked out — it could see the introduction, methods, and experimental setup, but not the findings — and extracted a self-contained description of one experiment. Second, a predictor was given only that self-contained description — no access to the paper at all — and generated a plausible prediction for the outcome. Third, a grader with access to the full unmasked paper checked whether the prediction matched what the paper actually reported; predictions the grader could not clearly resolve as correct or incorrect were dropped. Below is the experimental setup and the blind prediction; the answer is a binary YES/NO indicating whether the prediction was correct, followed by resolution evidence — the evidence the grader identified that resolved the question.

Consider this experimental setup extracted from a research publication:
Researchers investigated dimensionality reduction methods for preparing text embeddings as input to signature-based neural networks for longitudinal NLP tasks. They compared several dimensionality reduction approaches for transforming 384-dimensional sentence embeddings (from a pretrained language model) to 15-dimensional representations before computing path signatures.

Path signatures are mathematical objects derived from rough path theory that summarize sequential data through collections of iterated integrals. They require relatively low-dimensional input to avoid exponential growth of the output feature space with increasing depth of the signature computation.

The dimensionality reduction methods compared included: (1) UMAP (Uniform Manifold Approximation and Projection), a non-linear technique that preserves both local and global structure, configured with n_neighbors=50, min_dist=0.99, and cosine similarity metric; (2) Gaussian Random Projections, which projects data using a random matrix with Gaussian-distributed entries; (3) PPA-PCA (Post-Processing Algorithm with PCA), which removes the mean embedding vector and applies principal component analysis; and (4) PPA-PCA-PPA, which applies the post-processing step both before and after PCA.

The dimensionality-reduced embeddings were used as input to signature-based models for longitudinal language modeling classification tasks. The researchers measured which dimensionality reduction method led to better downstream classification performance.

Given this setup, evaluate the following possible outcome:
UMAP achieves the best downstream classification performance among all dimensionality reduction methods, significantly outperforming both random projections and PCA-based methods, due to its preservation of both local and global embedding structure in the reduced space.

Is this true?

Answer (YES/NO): NO